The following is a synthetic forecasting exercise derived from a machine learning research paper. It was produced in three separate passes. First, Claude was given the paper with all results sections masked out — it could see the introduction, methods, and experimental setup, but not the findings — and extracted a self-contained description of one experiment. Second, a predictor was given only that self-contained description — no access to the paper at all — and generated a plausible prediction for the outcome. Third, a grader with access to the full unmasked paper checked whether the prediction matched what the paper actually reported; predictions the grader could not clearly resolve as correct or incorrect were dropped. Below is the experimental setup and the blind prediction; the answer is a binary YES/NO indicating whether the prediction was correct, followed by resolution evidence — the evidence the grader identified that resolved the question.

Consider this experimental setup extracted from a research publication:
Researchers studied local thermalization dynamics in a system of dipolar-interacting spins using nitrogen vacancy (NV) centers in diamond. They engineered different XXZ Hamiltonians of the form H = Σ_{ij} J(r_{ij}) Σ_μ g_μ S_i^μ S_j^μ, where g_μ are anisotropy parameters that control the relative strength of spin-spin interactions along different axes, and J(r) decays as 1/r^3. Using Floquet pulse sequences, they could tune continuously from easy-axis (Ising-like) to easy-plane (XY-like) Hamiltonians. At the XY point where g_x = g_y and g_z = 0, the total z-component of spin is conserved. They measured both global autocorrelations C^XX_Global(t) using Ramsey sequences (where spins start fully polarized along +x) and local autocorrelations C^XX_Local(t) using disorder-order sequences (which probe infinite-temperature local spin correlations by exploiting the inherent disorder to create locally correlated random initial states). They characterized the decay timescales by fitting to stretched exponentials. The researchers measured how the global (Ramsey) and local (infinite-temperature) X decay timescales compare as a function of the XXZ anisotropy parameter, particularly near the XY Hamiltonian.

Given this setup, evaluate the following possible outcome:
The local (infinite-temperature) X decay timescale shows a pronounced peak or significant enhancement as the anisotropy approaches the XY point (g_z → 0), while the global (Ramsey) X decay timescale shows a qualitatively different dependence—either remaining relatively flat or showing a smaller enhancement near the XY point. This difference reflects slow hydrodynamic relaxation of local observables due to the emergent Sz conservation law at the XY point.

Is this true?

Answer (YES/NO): NO